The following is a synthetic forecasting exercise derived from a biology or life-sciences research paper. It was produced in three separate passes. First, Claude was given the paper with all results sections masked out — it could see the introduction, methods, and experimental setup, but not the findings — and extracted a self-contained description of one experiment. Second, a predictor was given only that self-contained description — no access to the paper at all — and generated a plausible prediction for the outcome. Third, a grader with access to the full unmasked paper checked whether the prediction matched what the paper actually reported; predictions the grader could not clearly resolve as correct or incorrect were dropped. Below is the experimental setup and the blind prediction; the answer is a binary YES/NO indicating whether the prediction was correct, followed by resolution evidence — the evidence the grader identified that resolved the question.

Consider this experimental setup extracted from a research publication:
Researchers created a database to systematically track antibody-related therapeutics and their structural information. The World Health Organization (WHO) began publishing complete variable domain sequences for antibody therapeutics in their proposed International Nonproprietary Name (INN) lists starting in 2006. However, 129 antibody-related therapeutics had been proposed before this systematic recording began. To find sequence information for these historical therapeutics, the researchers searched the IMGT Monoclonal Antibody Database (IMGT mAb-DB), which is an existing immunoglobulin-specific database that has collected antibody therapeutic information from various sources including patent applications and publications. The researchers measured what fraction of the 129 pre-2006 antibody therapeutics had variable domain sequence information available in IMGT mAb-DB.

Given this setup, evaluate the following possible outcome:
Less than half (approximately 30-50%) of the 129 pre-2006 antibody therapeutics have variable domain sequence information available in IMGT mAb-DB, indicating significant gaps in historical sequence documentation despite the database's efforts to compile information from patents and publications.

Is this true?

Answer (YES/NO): YES